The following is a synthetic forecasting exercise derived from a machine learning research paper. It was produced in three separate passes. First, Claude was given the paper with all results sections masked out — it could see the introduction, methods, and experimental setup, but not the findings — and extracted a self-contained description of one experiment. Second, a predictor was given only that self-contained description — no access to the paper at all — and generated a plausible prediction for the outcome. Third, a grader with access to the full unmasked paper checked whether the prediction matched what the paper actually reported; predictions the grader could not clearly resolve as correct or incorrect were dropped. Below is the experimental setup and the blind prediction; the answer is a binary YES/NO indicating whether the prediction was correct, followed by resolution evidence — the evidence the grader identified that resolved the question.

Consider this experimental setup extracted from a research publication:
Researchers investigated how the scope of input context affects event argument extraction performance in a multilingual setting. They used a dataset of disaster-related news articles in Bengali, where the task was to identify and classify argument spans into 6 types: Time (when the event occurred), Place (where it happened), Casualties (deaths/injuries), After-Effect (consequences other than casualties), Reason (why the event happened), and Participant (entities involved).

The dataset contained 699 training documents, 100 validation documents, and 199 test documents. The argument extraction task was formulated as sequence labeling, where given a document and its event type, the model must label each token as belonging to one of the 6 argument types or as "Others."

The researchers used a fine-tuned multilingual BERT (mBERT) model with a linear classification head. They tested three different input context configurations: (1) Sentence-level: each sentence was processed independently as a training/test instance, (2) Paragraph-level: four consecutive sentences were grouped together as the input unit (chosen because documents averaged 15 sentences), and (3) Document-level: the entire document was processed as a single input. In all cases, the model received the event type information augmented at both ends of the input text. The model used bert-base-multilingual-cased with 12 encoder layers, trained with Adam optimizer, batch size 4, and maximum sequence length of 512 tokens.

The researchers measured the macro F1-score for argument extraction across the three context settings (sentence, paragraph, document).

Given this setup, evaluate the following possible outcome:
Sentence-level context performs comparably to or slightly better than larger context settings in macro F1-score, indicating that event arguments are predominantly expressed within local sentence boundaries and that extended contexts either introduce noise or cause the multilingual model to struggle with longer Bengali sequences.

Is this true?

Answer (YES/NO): NO